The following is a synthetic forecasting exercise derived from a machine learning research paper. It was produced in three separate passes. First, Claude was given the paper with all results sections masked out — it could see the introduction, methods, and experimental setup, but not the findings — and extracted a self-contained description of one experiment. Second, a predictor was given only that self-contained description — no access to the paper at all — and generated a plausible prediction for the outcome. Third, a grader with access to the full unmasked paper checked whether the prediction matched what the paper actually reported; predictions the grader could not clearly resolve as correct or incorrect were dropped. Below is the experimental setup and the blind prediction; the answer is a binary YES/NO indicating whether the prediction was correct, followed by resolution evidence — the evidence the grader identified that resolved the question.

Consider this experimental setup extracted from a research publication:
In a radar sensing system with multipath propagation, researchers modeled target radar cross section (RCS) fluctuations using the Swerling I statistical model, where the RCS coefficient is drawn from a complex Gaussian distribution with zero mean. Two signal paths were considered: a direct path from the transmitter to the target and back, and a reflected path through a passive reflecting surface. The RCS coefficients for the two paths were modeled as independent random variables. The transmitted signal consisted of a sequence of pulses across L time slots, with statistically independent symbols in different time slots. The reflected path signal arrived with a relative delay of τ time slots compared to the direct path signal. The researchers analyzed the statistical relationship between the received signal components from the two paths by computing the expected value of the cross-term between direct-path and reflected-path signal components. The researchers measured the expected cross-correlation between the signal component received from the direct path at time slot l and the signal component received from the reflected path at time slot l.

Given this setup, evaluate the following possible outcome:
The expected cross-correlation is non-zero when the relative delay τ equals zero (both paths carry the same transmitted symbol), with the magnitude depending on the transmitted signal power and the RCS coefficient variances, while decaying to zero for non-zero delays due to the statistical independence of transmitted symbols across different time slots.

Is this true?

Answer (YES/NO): YES